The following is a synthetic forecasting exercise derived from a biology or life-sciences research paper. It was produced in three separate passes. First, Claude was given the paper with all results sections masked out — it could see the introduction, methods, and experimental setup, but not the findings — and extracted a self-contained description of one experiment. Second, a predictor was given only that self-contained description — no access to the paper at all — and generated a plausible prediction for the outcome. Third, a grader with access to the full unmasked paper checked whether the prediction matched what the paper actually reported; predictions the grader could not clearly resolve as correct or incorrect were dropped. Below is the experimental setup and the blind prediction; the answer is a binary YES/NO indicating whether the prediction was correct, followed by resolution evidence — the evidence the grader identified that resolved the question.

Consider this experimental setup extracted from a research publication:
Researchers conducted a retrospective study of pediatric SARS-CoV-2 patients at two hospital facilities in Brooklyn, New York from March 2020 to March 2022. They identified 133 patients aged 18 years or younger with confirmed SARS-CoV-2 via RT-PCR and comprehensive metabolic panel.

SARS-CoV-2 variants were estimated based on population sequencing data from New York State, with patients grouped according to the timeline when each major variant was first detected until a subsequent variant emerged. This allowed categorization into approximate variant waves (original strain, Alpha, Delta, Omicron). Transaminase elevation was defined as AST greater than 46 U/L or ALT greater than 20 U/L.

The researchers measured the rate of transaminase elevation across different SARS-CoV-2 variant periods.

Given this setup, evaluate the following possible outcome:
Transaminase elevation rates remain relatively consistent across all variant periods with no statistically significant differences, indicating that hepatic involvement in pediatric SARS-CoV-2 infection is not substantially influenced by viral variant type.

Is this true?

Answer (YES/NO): NO